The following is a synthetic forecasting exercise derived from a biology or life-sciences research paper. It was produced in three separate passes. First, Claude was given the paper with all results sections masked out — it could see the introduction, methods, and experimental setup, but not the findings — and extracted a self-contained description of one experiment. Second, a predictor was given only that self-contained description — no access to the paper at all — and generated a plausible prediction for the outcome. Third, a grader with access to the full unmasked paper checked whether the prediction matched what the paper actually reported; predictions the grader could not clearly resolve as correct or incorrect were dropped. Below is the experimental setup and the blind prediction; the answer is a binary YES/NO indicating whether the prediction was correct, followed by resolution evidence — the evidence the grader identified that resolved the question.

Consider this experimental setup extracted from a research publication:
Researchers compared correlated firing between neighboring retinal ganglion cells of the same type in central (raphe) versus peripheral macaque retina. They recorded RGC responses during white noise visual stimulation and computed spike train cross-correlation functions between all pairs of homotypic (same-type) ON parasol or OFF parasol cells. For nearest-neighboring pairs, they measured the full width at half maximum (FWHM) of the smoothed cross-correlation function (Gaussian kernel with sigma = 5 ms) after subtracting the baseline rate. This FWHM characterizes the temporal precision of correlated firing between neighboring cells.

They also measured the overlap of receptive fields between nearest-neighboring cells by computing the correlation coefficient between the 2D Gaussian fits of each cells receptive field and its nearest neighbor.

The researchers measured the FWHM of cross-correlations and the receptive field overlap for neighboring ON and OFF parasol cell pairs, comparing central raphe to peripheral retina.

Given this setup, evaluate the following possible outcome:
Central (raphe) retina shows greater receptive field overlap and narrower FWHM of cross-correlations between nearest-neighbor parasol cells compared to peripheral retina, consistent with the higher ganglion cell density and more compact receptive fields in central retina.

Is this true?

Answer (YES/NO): NO